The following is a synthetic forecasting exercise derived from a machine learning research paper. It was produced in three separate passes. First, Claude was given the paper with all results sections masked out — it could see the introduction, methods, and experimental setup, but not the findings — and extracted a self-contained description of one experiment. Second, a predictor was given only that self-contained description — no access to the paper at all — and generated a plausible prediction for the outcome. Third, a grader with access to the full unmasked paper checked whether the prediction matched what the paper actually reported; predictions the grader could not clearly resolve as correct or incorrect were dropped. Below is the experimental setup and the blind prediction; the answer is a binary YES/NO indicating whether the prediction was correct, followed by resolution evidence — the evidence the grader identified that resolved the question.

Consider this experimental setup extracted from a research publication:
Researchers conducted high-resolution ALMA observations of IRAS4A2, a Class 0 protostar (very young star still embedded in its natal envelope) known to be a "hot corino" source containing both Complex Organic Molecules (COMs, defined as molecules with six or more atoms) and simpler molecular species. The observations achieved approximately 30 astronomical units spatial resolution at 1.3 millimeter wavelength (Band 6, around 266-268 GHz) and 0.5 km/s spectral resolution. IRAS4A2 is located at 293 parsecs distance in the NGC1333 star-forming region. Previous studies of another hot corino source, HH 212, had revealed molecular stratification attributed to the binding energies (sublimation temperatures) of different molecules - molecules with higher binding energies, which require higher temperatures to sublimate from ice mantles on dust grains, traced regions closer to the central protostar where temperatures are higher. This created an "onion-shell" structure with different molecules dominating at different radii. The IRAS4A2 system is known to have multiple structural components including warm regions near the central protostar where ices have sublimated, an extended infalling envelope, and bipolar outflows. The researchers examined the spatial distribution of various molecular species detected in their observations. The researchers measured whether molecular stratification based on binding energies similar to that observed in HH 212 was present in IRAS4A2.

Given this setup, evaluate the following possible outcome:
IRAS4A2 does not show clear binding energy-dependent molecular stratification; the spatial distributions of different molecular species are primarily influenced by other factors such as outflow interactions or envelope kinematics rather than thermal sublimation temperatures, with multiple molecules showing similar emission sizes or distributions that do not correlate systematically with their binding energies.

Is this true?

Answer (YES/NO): YES